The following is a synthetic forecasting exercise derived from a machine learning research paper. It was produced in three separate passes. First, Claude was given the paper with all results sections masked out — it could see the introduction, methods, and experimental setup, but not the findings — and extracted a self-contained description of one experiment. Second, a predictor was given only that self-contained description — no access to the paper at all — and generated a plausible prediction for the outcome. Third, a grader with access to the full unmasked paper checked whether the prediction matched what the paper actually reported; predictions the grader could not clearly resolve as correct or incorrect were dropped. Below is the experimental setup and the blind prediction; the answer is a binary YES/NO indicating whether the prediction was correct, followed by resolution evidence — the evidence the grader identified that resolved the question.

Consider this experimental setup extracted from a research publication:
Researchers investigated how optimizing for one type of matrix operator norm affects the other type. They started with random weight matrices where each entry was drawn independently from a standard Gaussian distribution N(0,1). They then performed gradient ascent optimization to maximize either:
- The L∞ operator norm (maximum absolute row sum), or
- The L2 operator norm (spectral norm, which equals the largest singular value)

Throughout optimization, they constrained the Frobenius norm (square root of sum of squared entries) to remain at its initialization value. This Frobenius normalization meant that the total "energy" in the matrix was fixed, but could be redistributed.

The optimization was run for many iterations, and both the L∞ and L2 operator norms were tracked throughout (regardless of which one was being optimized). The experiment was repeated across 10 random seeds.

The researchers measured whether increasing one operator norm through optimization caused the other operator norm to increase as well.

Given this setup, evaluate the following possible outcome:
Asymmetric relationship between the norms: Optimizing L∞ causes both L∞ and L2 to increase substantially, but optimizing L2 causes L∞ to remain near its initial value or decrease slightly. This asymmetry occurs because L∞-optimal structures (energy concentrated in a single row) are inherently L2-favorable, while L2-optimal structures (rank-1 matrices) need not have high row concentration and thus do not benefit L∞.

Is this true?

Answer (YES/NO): NO